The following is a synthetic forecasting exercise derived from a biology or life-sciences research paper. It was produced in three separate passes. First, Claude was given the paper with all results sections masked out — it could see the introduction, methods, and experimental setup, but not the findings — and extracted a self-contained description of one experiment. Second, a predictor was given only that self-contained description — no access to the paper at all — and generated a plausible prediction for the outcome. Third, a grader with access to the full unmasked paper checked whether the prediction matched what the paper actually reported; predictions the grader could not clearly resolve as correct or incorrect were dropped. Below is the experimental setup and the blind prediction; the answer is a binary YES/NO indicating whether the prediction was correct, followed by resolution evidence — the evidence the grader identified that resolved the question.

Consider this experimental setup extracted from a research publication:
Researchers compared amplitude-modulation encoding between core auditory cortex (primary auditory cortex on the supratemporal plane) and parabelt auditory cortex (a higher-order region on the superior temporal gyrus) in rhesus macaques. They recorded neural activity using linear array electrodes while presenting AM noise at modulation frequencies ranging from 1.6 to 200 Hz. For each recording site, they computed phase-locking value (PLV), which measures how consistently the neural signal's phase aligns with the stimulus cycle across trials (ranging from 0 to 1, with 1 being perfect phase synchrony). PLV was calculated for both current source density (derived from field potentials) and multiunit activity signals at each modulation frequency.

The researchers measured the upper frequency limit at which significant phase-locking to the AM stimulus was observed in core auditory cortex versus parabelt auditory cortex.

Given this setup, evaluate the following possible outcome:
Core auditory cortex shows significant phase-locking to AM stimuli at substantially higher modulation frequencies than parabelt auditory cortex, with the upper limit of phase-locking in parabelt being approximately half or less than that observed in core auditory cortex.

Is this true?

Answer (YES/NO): YES